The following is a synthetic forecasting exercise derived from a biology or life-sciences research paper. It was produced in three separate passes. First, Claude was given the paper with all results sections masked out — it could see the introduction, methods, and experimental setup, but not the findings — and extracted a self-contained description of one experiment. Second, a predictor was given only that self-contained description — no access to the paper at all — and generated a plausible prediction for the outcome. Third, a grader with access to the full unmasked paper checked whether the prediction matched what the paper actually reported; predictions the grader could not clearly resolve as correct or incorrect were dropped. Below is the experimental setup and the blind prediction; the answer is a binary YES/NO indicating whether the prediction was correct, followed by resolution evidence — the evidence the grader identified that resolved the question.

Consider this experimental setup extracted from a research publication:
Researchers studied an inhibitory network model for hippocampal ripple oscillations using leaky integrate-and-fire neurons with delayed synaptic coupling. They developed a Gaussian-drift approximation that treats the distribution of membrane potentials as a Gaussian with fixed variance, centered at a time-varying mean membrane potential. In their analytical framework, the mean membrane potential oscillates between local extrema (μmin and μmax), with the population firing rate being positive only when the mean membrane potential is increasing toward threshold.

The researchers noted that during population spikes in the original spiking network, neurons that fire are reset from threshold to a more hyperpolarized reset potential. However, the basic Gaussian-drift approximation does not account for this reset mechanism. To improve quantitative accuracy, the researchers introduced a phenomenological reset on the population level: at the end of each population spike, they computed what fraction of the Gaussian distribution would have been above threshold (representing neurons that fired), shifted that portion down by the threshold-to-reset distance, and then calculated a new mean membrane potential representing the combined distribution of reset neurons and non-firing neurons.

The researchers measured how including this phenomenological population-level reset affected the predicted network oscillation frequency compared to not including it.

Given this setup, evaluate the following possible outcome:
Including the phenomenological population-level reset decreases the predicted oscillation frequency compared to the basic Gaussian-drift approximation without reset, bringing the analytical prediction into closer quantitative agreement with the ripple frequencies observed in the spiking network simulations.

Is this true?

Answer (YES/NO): YES